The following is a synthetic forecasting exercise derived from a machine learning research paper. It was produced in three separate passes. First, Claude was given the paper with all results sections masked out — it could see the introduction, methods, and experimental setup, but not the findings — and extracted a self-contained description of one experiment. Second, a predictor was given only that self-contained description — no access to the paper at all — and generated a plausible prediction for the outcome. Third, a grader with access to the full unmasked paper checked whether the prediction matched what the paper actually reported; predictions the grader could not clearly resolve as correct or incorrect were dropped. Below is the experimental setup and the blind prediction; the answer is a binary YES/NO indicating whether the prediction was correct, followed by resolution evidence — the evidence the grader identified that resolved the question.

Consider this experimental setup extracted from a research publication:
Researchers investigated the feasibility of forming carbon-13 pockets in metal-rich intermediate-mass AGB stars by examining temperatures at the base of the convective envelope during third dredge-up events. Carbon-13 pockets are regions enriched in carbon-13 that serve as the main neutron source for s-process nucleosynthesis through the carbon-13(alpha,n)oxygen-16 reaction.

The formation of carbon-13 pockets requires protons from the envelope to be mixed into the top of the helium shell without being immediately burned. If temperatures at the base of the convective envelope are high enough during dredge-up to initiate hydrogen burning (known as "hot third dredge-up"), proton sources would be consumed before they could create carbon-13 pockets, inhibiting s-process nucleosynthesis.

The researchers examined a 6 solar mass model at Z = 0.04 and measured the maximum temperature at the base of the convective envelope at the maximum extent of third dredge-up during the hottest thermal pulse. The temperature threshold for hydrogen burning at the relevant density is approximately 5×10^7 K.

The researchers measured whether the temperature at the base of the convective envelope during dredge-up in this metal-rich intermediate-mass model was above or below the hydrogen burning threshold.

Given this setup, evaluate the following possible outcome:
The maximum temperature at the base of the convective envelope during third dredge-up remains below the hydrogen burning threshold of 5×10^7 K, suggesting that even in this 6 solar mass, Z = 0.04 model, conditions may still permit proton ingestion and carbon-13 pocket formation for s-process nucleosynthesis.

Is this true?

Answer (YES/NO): YES